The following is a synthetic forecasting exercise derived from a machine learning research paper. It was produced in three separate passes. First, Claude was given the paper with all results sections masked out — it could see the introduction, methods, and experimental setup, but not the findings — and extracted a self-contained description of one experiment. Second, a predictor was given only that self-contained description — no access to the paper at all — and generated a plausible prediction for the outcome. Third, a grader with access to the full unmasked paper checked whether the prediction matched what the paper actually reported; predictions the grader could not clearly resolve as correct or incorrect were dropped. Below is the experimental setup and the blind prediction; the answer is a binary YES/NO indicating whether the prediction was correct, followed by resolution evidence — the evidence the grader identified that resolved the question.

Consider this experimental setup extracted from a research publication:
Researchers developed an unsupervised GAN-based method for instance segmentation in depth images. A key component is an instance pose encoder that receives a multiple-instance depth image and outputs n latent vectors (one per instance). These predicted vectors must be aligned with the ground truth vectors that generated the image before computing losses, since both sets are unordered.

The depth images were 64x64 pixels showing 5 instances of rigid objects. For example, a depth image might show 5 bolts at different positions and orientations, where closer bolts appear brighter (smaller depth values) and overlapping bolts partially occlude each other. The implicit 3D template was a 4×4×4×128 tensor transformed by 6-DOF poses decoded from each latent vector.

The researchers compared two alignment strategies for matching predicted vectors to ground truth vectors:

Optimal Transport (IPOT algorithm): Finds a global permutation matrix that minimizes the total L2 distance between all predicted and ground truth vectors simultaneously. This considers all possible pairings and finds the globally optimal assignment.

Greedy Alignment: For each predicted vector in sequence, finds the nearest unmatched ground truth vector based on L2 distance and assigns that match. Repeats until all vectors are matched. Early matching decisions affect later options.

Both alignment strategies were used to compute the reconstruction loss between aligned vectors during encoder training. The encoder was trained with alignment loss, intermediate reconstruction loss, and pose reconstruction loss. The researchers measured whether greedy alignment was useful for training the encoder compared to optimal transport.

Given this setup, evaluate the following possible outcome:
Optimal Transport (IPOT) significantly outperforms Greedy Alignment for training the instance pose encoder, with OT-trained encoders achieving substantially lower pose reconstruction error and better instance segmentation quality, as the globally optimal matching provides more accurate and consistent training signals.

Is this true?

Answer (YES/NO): NO